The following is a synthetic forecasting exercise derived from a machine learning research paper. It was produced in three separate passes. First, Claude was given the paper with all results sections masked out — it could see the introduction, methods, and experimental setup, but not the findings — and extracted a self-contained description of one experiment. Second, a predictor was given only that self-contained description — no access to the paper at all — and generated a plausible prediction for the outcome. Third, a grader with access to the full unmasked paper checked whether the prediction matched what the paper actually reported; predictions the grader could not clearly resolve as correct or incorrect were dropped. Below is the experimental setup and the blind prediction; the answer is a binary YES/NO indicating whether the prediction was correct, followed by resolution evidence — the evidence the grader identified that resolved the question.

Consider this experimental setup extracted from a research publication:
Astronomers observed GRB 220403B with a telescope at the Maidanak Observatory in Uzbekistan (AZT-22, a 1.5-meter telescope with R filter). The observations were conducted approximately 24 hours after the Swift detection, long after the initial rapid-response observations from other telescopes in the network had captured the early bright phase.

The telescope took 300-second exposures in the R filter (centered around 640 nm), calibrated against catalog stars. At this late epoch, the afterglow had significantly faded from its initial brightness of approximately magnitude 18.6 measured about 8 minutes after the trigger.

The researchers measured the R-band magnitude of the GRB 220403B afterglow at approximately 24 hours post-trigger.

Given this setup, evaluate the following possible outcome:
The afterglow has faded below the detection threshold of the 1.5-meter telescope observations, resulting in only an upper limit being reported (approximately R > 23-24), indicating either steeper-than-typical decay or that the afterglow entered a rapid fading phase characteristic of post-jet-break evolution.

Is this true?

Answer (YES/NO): NO